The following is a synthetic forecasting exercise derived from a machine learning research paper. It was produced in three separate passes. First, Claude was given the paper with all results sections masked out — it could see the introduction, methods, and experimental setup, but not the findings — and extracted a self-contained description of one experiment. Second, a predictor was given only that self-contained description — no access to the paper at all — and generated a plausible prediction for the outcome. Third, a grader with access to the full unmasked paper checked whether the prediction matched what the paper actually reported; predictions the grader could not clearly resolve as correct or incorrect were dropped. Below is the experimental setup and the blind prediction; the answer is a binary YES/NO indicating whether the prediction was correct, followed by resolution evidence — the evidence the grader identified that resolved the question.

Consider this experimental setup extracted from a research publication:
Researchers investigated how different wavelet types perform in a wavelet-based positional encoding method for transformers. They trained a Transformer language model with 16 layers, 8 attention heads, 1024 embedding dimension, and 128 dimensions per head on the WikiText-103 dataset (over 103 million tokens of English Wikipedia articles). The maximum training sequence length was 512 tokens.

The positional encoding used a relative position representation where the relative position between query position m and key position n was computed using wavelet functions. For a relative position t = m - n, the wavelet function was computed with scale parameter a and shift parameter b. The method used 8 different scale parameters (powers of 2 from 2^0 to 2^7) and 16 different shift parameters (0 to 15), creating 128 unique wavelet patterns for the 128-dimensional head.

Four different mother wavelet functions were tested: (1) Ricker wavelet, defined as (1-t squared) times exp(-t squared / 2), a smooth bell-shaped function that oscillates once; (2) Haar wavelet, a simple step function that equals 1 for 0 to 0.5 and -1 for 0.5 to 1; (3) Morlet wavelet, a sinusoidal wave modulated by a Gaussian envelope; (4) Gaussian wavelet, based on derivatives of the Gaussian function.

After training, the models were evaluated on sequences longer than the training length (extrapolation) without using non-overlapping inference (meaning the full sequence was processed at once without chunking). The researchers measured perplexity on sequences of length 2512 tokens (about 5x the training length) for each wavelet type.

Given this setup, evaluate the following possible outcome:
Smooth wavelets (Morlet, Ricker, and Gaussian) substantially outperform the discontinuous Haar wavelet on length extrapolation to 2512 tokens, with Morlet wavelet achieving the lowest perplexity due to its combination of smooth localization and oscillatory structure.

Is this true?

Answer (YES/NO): NO